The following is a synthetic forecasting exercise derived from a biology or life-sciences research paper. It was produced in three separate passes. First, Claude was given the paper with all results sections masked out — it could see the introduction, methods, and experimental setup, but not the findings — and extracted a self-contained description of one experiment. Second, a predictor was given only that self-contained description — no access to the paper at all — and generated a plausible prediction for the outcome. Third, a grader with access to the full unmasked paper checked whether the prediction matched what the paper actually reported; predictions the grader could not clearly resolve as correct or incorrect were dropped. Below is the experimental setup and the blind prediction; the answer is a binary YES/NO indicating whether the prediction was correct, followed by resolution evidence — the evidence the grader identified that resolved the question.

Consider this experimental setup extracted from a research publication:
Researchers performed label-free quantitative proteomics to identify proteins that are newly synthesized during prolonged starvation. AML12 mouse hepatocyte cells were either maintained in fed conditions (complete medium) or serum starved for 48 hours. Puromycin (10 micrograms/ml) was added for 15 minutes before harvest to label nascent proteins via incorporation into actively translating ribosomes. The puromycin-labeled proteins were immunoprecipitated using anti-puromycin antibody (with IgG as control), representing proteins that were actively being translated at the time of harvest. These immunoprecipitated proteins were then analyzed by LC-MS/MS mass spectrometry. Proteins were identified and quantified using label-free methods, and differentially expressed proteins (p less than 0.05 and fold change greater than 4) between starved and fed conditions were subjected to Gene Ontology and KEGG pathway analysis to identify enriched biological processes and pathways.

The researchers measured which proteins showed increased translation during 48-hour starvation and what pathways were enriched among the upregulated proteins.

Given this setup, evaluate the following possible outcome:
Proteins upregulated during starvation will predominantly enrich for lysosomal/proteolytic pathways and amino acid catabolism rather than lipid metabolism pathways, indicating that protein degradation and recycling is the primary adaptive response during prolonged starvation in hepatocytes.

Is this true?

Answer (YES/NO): NO